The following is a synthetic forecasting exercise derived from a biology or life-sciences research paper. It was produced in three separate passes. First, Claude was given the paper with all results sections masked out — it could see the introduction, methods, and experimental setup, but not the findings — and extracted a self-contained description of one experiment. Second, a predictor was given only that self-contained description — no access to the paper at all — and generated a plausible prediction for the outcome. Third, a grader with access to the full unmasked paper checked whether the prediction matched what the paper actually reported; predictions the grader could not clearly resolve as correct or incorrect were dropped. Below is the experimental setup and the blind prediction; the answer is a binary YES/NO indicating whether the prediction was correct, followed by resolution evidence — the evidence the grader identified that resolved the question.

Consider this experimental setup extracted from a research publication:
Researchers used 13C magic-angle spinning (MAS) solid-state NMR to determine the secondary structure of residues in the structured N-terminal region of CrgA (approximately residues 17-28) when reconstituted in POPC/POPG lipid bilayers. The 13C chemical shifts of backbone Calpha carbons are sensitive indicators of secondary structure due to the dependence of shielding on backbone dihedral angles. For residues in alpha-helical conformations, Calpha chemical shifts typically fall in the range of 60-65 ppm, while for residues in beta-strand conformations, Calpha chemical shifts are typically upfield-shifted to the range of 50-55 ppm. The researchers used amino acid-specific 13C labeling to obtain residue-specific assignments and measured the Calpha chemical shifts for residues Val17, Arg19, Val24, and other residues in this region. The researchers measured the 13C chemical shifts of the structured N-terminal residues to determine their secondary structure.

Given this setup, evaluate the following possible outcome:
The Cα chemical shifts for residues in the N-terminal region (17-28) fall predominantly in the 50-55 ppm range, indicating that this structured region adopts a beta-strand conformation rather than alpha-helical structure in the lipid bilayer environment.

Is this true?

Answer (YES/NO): NO